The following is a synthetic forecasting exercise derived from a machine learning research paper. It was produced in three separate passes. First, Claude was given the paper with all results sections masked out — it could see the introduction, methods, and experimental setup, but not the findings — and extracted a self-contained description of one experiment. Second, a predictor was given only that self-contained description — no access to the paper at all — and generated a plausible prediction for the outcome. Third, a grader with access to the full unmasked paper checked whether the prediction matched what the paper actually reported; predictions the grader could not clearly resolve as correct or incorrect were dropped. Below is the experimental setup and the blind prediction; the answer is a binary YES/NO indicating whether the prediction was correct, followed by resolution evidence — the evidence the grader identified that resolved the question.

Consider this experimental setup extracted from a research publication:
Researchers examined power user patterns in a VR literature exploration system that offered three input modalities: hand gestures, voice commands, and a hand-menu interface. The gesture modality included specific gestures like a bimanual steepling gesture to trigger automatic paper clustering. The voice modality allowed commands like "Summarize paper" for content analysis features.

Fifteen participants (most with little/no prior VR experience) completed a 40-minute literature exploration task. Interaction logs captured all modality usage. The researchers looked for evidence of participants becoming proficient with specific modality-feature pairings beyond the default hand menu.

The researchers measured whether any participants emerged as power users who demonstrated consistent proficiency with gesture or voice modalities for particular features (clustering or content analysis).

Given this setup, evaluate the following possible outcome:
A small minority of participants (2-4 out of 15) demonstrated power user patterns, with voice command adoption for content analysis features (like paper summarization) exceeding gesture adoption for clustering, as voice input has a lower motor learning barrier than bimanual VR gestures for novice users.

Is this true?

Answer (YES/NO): NO